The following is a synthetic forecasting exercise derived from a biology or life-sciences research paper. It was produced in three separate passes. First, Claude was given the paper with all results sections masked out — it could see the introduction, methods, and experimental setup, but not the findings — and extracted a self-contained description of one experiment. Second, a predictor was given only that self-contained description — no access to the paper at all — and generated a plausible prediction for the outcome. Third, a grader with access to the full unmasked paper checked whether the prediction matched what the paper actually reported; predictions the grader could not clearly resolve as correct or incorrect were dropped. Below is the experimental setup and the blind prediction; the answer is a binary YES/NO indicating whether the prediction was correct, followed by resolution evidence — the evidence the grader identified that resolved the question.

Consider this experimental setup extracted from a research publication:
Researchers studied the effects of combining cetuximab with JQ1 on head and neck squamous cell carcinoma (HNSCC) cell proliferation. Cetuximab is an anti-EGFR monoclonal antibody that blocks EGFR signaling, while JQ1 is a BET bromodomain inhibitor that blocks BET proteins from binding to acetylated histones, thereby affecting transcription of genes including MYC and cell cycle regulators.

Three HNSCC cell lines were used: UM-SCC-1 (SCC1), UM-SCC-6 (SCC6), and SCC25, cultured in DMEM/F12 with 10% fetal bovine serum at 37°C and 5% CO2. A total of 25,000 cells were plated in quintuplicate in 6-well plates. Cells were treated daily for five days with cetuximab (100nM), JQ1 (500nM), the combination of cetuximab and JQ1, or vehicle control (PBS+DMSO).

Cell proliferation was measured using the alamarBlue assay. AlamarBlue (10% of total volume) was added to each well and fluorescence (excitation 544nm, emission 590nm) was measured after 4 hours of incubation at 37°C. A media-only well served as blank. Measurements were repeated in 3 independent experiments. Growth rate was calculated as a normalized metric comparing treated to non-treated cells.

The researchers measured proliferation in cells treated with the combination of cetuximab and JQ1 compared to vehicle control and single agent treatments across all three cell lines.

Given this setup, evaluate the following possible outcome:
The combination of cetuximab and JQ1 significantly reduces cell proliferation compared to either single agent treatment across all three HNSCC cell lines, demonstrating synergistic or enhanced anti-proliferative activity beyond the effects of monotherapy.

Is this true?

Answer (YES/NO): NO